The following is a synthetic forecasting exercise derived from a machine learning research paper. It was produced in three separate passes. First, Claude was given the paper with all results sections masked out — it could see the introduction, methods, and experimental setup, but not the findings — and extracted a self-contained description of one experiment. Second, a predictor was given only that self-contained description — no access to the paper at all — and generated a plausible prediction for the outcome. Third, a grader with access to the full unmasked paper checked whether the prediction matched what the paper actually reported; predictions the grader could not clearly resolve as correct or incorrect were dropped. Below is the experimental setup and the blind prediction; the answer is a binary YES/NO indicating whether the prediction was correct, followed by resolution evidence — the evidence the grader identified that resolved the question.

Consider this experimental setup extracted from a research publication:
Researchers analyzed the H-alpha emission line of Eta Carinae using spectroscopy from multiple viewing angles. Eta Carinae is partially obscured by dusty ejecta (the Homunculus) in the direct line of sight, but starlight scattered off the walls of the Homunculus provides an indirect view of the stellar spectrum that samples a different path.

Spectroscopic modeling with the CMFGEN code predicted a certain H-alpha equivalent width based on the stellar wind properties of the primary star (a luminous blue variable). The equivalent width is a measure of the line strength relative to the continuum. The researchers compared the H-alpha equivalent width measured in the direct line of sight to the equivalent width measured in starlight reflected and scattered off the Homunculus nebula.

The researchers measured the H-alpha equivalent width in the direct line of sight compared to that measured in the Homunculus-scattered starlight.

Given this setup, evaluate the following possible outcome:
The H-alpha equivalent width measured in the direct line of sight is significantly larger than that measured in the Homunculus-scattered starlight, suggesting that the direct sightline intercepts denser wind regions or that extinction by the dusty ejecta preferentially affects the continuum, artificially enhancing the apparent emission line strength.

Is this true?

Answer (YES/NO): YES